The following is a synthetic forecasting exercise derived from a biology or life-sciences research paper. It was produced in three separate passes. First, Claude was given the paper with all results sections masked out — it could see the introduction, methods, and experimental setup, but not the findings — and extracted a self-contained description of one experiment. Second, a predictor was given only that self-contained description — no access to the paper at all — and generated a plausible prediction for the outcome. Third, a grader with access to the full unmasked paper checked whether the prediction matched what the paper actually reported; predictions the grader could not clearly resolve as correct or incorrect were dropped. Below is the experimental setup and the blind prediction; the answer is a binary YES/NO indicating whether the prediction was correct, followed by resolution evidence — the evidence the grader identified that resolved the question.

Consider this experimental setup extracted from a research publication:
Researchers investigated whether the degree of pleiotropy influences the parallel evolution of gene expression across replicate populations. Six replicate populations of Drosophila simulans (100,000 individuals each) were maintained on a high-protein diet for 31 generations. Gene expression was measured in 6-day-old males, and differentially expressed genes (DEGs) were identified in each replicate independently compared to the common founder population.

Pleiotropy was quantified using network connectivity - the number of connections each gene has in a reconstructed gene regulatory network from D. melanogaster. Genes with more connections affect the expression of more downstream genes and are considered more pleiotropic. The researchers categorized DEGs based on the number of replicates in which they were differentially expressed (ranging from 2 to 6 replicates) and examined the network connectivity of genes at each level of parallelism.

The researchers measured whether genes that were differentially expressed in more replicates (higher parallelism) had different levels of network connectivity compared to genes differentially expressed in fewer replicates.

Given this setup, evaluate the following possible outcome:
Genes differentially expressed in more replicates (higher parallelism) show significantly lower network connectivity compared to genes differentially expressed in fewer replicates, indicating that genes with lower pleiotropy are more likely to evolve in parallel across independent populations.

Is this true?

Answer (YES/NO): YES